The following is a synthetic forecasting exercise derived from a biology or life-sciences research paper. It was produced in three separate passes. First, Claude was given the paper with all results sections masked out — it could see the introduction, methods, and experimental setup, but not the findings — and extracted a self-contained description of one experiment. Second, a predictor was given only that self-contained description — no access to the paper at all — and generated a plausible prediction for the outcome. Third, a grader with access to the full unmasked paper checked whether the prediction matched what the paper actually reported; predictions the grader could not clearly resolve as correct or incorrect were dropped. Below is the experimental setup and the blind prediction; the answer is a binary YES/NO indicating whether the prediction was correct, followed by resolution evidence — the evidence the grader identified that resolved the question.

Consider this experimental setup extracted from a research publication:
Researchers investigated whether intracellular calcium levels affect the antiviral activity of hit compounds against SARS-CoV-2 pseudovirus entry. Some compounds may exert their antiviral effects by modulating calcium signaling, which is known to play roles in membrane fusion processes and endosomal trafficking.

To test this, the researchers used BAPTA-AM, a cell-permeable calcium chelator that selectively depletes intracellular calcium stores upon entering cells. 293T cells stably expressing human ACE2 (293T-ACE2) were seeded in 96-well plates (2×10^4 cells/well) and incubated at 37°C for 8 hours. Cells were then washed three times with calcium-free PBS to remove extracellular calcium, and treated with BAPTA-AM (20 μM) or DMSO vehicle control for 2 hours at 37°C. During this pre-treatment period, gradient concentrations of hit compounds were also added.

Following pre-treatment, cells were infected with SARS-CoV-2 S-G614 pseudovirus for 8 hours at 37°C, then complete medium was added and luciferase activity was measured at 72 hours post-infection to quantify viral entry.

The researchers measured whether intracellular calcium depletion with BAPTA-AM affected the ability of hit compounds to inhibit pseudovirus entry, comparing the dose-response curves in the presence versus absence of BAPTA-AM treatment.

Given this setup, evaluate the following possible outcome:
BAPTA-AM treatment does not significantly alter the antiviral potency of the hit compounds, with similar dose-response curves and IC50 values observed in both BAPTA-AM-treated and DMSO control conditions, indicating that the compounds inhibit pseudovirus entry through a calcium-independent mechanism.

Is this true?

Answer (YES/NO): NO